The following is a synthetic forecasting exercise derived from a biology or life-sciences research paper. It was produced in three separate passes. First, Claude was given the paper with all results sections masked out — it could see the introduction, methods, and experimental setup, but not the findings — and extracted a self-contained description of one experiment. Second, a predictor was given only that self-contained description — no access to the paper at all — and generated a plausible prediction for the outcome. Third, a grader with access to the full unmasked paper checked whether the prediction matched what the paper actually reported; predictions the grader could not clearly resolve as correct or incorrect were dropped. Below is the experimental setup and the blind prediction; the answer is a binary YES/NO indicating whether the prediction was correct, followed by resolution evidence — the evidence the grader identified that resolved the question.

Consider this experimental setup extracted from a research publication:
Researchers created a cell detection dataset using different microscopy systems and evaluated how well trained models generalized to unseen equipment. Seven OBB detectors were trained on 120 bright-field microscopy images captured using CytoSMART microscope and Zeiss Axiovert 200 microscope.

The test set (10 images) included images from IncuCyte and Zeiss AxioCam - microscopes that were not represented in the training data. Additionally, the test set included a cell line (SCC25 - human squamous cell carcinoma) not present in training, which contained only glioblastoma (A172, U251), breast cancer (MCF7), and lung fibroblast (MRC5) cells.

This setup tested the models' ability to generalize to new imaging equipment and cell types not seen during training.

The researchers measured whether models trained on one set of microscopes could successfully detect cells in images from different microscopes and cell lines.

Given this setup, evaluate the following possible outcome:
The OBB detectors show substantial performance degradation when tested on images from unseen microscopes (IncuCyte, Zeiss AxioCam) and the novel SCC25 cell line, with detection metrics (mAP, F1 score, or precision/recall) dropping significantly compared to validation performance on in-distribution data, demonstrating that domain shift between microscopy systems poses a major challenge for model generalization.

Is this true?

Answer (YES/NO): NO